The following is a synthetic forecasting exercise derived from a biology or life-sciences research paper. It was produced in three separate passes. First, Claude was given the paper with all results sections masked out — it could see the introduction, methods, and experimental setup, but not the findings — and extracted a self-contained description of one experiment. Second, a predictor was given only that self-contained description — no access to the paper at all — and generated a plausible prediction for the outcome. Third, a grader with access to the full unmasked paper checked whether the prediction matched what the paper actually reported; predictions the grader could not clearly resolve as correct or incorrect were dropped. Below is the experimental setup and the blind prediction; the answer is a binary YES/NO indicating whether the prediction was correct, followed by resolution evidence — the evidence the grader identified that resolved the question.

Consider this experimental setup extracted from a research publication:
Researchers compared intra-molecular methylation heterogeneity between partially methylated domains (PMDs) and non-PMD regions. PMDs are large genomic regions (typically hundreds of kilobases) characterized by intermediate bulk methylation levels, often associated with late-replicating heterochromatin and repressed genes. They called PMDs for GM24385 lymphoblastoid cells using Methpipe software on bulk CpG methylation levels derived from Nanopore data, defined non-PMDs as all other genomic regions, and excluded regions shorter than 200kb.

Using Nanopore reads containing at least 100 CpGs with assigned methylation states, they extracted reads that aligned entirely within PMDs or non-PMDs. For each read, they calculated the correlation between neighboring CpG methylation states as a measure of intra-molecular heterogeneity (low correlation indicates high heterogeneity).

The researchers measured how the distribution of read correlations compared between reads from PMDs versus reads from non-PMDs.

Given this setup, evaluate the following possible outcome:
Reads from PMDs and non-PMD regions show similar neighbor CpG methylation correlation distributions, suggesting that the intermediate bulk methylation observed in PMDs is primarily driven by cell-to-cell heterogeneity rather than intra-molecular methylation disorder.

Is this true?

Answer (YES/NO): NO